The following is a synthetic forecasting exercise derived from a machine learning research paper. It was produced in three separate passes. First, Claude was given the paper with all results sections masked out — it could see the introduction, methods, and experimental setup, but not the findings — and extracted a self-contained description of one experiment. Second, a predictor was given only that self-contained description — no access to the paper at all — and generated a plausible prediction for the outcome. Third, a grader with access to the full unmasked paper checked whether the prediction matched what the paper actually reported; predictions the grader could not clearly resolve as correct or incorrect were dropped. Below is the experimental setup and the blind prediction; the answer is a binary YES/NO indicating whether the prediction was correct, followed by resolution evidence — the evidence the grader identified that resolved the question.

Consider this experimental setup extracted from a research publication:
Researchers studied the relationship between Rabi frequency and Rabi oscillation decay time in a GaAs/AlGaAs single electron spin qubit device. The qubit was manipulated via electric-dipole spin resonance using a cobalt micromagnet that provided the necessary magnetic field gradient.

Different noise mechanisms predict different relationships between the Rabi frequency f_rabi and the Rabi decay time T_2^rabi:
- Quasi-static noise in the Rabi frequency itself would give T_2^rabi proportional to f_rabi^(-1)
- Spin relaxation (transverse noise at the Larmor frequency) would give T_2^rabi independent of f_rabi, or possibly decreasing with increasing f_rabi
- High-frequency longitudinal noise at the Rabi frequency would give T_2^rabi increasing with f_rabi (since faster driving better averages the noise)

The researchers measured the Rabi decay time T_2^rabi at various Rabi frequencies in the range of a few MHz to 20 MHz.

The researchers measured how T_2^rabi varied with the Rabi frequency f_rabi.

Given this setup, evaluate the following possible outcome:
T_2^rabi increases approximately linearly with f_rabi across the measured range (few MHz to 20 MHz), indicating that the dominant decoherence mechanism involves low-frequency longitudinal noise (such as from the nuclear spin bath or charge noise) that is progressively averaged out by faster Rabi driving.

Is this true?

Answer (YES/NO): NO